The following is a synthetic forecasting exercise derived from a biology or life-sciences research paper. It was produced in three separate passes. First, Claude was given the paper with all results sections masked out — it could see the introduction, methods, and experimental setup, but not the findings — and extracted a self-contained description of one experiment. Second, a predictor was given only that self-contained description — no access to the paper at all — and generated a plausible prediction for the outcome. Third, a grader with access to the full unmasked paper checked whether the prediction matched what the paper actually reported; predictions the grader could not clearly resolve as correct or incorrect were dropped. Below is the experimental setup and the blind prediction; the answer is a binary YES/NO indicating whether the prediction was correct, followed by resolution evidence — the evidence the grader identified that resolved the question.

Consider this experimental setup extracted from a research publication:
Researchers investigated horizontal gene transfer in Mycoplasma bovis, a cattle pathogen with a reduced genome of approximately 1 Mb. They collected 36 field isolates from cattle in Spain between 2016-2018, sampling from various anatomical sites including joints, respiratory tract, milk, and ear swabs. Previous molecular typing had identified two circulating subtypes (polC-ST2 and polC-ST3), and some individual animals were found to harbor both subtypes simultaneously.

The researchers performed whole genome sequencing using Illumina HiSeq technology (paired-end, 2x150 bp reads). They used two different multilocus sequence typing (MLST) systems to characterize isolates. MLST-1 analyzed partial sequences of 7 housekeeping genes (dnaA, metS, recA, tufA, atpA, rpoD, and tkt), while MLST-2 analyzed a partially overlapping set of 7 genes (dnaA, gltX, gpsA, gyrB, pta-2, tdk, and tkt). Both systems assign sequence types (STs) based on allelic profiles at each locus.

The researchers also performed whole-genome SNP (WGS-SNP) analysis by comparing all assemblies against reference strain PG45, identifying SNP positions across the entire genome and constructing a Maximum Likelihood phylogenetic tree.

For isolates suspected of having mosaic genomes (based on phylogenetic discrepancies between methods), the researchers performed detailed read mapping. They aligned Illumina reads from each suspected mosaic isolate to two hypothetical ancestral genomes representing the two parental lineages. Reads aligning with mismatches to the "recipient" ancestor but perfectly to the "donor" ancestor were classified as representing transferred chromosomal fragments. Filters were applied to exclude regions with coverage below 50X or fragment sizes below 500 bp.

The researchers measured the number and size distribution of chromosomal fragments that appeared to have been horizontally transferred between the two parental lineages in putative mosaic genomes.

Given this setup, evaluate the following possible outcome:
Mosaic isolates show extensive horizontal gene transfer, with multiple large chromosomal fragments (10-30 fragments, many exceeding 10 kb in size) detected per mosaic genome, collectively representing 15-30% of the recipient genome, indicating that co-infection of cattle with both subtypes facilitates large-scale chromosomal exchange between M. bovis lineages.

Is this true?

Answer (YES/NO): NO